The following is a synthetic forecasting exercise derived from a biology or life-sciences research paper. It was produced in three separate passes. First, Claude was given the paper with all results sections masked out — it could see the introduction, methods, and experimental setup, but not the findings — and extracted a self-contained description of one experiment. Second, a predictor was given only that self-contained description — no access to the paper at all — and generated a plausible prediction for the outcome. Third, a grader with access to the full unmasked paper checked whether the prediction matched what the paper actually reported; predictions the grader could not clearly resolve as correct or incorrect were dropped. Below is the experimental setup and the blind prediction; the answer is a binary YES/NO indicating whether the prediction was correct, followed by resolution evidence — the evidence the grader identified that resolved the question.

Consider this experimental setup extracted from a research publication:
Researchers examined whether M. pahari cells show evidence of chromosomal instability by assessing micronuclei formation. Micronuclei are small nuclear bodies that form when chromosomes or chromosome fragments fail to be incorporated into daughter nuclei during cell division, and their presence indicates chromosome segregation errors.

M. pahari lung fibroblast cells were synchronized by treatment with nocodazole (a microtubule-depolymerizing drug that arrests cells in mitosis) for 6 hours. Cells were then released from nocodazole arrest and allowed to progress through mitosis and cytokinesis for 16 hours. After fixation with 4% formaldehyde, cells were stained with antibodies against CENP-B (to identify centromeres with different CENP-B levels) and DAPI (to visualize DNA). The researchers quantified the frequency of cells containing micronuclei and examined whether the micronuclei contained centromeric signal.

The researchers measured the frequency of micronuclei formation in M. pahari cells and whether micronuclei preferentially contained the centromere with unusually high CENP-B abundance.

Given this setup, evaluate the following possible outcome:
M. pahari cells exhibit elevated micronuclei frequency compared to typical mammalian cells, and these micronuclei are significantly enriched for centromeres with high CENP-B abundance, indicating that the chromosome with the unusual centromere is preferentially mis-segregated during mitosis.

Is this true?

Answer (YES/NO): NO